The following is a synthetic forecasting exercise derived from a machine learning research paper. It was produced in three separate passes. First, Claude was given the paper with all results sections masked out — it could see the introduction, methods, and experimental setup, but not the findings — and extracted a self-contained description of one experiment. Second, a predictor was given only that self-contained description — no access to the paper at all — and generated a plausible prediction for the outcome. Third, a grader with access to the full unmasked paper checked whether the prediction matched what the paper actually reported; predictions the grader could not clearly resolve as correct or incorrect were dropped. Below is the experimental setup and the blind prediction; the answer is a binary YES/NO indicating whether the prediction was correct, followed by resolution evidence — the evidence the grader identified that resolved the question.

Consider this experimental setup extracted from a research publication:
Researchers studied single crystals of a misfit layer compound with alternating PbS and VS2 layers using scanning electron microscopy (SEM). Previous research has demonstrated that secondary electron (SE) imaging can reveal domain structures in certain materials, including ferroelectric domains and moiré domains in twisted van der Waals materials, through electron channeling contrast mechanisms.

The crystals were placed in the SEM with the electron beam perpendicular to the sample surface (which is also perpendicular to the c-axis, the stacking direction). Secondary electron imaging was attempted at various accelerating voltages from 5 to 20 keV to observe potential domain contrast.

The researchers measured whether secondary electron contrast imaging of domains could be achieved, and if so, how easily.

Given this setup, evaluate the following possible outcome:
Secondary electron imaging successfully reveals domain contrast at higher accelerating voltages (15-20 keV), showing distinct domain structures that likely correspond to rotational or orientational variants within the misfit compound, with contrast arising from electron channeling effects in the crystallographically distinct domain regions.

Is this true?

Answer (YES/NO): NO